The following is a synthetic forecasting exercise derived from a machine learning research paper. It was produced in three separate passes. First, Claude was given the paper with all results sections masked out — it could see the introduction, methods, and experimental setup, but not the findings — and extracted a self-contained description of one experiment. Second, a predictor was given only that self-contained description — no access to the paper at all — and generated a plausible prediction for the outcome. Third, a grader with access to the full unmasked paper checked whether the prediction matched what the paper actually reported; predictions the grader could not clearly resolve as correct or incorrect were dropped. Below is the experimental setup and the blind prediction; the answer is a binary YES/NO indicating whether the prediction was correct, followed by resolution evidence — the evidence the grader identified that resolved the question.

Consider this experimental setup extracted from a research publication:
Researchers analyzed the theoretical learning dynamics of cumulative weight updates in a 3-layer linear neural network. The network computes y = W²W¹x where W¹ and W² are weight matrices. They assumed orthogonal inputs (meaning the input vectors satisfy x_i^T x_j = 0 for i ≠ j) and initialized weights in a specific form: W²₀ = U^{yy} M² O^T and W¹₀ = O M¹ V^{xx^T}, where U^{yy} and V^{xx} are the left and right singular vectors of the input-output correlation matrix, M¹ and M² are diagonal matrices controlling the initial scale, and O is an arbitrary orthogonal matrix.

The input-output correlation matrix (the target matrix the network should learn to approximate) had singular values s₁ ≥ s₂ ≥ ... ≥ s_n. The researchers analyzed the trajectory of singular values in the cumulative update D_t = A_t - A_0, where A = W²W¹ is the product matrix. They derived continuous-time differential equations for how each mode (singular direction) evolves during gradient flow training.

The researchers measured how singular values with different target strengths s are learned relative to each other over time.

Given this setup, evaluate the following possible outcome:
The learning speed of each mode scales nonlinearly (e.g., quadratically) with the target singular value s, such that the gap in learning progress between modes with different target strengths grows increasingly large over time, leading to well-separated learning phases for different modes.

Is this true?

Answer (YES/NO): NO